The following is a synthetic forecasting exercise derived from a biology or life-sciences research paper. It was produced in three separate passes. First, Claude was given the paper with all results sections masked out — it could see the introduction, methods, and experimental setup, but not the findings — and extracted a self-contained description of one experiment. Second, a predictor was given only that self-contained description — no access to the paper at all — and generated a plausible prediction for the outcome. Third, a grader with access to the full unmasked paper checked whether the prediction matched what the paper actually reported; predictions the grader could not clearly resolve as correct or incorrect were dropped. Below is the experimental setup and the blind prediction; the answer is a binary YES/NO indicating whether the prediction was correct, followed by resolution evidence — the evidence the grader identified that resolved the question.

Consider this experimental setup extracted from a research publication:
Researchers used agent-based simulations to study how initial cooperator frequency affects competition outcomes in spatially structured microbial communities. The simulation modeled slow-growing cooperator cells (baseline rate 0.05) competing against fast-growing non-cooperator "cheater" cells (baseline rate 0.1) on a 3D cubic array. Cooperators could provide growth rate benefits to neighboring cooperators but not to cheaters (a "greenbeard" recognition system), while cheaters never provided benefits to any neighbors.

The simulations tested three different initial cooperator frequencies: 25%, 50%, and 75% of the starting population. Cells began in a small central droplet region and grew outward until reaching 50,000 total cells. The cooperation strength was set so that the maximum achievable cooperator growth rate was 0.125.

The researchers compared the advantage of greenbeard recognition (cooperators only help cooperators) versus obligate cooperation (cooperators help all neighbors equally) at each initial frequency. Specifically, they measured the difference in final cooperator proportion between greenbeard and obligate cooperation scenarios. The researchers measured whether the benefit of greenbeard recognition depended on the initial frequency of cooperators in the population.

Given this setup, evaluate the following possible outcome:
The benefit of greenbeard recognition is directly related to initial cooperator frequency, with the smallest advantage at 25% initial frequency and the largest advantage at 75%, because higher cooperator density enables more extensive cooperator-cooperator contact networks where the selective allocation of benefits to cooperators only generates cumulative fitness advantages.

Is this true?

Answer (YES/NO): NO